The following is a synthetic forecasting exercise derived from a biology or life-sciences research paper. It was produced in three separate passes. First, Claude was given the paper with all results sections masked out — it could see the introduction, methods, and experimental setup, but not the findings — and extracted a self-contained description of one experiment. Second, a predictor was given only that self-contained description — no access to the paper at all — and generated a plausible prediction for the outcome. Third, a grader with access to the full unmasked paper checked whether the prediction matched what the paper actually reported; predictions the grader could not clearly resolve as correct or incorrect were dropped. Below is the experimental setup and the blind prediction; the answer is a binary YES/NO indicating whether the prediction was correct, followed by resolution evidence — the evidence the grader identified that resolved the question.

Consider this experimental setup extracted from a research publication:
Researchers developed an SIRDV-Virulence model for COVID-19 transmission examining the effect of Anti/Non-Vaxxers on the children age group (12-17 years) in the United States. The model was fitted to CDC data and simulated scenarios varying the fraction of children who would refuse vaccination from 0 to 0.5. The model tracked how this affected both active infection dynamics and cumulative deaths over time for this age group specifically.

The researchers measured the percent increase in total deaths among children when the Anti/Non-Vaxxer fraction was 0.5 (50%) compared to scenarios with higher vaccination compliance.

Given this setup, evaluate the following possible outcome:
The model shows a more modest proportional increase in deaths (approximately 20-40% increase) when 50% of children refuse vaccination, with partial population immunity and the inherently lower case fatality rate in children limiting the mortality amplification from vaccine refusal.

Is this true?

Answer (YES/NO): NO